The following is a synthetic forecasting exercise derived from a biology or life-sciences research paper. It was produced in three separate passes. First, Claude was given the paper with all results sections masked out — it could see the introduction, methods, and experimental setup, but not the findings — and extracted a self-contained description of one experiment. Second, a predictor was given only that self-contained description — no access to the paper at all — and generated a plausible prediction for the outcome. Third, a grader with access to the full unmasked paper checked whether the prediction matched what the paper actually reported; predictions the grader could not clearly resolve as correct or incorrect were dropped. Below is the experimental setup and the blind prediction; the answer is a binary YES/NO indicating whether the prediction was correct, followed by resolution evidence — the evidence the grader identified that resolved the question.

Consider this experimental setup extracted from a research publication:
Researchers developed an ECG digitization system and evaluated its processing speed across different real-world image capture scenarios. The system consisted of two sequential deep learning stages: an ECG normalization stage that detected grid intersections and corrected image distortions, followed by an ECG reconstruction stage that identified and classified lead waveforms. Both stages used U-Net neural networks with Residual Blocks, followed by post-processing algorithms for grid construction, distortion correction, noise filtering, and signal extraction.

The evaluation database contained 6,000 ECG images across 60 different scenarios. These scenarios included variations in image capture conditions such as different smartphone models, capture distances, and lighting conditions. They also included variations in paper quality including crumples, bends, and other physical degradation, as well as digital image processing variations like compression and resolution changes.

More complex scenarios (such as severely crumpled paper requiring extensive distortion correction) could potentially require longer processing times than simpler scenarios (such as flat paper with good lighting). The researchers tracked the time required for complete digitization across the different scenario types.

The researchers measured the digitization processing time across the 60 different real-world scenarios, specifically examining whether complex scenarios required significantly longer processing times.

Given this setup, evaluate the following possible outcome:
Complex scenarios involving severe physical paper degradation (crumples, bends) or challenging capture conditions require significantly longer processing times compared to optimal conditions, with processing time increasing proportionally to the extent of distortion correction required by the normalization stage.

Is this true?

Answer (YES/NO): NO